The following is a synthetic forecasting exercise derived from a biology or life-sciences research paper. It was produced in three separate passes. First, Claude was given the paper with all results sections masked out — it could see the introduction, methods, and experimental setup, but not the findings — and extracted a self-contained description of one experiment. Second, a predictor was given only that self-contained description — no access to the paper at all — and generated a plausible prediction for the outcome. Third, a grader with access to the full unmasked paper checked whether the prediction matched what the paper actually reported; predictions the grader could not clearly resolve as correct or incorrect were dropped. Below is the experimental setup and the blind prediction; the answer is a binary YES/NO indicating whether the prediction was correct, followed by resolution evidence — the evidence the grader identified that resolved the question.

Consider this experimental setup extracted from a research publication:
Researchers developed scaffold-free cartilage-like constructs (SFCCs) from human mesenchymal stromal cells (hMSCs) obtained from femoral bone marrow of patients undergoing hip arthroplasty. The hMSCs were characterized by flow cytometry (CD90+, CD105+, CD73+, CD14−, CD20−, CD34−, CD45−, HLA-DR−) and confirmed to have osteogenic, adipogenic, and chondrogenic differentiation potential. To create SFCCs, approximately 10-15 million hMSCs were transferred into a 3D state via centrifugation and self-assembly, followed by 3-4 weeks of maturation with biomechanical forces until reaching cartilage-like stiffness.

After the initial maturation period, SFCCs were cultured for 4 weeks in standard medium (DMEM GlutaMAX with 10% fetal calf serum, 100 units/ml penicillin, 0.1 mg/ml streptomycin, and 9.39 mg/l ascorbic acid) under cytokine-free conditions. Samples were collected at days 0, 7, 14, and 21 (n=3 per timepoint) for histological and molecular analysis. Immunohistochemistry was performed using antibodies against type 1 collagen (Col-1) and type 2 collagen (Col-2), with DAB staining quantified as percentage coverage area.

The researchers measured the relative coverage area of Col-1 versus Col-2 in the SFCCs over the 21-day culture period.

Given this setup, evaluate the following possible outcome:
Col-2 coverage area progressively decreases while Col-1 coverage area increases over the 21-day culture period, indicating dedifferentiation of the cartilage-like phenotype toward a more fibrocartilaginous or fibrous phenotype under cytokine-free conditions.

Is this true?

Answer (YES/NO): NO